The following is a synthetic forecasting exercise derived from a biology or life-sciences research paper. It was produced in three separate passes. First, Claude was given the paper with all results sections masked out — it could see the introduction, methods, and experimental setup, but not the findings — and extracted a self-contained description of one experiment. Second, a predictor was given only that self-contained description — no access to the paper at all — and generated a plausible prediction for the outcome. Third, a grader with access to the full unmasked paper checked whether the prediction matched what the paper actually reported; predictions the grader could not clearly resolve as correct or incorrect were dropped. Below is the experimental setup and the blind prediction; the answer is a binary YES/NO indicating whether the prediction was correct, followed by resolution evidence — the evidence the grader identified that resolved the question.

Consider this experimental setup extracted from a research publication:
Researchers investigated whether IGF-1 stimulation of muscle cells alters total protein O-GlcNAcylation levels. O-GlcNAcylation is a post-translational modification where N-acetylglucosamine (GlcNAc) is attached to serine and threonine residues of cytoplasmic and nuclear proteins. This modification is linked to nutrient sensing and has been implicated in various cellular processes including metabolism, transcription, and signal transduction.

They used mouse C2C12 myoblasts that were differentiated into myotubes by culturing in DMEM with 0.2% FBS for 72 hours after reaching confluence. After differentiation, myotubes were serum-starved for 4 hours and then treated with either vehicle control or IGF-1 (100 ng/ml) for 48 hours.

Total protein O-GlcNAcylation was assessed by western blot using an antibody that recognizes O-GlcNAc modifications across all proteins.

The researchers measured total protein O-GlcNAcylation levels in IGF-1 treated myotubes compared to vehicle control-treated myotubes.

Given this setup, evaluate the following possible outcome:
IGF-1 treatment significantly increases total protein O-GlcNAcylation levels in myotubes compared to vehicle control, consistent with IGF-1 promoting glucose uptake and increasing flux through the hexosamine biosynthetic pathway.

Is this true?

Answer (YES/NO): NO